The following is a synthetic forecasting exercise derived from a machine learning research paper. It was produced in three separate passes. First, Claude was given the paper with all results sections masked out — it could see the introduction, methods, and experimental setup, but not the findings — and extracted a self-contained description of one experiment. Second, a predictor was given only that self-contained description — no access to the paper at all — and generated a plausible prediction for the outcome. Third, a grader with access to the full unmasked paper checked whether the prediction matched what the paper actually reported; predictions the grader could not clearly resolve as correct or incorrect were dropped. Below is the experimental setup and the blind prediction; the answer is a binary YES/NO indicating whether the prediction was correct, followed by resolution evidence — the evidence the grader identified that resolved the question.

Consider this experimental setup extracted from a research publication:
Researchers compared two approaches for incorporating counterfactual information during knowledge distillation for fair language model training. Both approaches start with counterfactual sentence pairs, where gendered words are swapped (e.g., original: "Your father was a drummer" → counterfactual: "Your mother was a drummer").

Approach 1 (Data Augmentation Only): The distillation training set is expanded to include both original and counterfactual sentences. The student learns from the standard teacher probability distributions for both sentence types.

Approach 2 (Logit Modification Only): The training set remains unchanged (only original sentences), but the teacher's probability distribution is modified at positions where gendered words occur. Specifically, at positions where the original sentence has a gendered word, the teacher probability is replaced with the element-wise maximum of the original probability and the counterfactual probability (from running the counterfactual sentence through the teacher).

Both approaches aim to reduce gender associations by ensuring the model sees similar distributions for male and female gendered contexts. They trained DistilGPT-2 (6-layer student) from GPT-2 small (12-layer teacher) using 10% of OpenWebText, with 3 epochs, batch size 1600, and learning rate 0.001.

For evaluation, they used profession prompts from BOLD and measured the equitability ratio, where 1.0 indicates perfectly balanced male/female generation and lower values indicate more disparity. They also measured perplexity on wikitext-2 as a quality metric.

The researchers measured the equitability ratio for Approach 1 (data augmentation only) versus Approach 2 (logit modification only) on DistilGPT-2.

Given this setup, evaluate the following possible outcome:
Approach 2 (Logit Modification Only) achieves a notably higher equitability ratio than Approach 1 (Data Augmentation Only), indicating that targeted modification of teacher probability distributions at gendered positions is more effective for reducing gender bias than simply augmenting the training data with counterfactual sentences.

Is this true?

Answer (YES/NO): NO